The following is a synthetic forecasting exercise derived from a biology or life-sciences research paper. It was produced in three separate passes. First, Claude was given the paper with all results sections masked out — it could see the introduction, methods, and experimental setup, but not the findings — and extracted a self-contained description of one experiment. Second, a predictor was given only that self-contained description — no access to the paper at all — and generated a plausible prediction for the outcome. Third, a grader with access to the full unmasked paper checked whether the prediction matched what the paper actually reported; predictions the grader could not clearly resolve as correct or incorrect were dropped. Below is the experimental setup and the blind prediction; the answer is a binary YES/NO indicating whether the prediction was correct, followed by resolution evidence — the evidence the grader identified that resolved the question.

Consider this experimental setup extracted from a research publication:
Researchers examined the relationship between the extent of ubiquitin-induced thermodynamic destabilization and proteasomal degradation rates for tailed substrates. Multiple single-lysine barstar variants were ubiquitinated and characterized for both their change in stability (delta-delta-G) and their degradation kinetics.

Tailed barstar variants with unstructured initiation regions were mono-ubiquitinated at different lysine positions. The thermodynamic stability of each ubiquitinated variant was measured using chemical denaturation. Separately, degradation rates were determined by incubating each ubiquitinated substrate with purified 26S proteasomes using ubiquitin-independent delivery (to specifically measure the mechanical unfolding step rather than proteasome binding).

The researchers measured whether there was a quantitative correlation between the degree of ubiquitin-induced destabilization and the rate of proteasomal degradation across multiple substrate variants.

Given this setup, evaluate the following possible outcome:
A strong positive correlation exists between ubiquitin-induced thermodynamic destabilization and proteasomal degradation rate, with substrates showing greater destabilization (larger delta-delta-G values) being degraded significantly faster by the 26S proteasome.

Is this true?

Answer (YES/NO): YES